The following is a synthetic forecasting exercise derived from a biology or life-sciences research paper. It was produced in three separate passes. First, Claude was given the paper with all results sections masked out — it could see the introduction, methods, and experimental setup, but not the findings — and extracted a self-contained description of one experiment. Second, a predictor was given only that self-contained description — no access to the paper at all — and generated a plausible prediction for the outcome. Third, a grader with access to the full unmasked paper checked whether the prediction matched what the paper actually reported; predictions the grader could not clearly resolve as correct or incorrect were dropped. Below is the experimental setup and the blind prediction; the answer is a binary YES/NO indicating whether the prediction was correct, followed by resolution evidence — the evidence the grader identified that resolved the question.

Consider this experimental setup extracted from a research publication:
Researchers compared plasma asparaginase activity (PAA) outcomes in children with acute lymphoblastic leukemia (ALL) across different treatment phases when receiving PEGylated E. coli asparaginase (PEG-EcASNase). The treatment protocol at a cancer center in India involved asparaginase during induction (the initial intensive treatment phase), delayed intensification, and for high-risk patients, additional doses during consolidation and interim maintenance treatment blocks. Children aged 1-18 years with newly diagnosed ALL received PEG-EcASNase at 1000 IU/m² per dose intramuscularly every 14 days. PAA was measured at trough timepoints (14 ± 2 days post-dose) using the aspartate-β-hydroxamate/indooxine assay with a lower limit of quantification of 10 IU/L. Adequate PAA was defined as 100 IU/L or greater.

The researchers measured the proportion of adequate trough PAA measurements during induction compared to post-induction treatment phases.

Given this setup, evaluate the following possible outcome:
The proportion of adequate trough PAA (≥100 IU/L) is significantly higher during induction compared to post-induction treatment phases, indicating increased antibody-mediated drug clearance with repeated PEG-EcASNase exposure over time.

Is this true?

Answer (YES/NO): YES